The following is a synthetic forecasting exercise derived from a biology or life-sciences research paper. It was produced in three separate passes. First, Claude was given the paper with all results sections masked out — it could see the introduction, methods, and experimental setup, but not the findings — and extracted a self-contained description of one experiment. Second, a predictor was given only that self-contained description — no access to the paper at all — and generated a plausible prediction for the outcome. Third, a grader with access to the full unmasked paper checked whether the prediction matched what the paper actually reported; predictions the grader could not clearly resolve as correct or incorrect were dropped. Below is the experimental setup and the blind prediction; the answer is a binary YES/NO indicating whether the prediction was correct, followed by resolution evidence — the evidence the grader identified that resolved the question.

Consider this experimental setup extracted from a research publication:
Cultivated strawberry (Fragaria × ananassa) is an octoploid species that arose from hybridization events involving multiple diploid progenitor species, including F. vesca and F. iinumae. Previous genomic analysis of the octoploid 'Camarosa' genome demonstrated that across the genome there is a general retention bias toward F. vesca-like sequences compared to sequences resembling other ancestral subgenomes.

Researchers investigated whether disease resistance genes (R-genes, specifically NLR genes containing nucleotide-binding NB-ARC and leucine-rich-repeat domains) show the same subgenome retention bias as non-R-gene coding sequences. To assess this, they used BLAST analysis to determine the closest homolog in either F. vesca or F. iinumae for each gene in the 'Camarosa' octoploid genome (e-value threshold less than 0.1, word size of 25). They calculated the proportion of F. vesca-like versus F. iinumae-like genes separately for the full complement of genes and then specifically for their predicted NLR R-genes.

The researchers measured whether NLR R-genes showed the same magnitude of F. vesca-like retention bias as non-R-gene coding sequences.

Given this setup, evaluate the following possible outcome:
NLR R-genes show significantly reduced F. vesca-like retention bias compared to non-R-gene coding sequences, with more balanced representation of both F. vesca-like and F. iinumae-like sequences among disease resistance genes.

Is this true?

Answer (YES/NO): NO